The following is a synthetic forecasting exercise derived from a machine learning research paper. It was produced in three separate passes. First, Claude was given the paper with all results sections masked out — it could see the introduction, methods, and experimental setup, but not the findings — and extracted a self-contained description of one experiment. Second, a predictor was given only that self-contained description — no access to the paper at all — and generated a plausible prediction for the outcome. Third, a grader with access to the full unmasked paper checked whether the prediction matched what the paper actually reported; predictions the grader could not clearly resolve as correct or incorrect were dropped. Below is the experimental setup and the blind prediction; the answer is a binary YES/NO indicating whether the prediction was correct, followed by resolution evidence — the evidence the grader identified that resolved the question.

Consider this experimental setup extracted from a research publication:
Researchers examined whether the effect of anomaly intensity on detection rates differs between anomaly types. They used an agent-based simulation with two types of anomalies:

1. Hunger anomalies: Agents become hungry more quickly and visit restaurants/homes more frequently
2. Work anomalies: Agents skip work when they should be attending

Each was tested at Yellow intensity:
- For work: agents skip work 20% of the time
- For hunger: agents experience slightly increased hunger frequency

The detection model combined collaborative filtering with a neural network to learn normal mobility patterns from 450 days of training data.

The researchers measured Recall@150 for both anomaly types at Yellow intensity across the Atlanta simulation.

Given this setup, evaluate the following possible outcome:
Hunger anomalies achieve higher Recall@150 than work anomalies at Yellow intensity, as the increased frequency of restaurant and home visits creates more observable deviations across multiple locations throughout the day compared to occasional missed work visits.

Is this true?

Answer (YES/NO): YES